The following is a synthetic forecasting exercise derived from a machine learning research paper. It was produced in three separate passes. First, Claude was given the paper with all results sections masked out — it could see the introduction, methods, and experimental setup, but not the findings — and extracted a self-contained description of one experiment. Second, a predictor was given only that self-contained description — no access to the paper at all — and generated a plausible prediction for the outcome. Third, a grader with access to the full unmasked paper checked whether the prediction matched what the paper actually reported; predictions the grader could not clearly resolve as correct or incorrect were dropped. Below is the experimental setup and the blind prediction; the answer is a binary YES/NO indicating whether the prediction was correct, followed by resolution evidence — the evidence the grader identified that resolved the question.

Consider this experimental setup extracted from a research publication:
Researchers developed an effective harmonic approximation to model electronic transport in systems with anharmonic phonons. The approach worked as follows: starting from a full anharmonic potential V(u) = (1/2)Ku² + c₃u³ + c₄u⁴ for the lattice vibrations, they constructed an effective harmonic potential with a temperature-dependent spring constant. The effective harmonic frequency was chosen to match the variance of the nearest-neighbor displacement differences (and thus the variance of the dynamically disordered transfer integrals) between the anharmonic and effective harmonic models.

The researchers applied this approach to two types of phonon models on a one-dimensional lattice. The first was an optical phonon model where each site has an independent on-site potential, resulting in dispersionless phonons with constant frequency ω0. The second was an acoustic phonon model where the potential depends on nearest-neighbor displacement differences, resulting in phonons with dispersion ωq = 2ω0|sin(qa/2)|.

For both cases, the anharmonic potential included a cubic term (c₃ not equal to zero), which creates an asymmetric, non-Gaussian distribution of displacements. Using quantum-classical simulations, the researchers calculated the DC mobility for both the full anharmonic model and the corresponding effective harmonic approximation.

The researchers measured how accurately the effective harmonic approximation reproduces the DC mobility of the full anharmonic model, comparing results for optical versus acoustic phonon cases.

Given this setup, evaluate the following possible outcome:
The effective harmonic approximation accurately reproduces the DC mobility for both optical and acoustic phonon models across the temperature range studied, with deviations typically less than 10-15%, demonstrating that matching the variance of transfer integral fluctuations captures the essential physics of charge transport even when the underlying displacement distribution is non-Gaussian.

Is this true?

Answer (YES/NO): NO